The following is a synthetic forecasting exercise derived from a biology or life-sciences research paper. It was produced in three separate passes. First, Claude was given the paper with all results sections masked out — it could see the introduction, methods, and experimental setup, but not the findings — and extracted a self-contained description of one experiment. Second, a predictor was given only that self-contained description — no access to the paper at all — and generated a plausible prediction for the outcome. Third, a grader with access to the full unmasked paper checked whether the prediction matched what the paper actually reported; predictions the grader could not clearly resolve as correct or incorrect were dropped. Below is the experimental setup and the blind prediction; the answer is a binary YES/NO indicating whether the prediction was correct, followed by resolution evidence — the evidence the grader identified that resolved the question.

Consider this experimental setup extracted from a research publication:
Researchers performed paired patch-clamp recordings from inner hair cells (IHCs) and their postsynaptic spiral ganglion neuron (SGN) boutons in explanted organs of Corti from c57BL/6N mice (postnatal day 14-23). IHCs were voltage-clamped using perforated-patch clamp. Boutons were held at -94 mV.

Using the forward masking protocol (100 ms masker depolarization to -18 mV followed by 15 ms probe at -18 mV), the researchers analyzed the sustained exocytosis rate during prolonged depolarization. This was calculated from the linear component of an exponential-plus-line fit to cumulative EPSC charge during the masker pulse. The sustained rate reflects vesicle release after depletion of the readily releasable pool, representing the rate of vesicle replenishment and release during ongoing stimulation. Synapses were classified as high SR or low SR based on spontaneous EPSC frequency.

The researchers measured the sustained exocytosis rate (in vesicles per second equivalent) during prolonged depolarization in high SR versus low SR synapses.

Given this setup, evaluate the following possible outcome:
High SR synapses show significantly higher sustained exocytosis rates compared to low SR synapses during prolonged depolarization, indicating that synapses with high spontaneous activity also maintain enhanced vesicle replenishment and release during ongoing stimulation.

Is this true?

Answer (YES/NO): NO